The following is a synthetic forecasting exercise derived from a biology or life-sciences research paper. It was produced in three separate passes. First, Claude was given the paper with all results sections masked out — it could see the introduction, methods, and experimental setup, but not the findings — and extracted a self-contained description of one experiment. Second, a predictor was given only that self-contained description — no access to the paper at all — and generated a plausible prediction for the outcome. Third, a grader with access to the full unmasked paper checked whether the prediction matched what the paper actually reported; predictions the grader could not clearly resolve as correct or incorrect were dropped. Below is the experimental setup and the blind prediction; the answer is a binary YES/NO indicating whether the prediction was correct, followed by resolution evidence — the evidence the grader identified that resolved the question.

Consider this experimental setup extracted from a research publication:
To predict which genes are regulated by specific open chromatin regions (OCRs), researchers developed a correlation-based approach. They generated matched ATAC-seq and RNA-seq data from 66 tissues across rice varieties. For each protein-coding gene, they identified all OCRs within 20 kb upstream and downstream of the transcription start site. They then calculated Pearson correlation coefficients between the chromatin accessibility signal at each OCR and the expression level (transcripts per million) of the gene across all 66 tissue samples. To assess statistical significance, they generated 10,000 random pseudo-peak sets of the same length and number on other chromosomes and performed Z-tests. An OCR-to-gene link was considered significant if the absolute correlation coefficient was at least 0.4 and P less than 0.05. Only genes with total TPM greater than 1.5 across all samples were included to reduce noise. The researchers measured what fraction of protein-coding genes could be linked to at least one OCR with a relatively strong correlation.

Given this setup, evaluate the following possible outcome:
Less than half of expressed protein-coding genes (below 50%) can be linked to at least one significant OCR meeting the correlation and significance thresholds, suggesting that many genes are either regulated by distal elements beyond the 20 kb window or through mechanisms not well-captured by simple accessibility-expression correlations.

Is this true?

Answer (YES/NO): YES